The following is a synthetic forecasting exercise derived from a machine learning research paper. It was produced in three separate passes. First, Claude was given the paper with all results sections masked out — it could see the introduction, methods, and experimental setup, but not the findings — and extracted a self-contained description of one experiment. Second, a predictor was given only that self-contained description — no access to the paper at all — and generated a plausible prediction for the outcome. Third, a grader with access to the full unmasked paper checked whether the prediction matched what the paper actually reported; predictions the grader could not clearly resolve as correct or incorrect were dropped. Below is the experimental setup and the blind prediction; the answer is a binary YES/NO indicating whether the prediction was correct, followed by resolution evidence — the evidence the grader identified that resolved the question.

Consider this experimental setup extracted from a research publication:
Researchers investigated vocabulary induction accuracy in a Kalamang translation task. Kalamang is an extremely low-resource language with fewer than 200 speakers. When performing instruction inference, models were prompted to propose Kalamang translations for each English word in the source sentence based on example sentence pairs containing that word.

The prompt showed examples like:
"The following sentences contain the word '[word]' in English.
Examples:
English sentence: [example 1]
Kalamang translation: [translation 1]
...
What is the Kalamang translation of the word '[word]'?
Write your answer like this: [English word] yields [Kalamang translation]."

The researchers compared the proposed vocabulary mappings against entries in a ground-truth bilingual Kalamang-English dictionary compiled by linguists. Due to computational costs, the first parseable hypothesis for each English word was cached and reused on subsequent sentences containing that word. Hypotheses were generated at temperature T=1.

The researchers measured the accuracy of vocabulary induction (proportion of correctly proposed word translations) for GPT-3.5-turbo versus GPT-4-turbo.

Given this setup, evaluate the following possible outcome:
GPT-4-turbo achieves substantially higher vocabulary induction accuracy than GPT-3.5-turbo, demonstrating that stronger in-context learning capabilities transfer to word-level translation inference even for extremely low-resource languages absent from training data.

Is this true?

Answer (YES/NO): NO